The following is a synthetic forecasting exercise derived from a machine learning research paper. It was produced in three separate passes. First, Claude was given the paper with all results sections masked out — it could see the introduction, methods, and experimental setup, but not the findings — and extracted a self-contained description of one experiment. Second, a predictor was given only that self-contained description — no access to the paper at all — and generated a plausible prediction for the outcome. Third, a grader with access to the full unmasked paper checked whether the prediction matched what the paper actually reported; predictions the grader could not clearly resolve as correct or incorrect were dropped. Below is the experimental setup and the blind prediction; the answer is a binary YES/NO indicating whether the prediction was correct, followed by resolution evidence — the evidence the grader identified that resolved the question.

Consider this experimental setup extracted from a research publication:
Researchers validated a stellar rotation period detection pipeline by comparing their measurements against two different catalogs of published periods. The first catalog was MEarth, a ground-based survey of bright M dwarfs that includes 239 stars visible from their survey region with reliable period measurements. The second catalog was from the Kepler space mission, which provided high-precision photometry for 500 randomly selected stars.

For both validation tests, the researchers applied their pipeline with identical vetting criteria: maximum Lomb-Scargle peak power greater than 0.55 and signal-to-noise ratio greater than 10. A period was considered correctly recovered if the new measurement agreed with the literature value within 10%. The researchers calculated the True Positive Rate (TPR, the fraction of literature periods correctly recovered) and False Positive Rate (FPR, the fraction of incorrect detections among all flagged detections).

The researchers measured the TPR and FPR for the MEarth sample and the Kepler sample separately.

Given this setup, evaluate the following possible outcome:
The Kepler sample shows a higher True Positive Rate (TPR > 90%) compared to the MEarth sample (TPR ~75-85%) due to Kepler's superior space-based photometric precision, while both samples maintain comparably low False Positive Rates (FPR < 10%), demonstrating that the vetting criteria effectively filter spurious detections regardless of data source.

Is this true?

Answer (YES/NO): NO